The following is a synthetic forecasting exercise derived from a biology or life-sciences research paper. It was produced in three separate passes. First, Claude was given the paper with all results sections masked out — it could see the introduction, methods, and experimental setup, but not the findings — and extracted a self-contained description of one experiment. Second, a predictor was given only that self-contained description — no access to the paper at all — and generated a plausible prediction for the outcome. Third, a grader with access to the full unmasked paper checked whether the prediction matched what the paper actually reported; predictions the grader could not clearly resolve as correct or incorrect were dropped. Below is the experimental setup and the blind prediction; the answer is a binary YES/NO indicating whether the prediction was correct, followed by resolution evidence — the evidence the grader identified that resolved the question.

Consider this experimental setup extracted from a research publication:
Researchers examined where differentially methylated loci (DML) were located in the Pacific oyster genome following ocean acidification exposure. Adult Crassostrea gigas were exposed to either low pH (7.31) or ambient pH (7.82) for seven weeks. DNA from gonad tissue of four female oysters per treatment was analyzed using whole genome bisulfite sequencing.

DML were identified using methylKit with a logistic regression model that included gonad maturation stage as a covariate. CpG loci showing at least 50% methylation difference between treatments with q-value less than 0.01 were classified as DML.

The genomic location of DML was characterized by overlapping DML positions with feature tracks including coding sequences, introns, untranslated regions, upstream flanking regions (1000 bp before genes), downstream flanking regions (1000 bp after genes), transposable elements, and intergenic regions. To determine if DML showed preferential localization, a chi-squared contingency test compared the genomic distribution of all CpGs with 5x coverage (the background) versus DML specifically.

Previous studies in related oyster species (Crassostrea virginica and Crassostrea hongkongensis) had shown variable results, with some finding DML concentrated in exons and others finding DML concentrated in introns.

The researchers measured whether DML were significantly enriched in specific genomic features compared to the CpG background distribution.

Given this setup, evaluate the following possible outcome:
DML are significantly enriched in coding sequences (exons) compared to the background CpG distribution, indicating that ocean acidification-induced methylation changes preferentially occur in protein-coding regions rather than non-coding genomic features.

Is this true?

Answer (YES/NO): NO